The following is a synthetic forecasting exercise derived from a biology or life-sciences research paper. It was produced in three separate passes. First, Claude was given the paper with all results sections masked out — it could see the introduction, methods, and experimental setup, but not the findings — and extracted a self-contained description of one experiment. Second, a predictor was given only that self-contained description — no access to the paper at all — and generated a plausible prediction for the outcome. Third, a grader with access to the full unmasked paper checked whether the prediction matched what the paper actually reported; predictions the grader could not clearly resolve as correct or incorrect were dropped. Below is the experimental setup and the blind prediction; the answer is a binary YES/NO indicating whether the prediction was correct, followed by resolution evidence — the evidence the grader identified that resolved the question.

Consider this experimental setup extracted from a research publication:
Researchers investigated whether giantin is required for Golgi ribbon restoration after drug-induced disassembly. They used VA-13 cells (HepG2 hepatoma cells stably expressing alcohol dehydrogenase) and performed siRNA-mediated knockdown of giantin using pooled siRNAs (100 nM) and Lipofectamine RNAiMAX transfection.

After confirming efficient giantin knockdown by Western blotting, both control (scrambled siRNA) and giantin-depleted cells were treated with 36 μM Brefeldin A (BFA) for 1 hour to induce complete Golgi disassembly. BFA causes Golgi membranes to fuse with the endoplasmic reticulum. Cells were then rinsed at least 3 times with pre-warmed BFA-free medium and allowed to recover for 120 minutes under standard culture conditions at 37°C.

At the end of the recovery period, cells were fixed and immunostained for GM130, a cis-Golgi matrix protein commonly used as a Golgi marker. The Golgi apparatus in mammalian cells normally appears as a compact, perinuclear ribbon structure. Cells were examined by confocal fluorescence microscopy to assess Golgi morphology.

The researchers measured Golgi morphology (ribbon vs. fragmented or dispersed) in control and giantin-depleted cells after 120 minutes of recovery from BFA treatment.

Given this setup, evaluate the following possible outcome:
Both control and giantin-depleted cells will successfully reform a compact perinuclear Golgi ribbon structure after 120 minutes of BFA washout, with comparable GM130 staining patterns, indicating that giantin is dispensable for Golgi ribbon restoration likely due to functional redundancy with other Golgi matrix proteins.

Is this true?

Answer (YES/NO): NO